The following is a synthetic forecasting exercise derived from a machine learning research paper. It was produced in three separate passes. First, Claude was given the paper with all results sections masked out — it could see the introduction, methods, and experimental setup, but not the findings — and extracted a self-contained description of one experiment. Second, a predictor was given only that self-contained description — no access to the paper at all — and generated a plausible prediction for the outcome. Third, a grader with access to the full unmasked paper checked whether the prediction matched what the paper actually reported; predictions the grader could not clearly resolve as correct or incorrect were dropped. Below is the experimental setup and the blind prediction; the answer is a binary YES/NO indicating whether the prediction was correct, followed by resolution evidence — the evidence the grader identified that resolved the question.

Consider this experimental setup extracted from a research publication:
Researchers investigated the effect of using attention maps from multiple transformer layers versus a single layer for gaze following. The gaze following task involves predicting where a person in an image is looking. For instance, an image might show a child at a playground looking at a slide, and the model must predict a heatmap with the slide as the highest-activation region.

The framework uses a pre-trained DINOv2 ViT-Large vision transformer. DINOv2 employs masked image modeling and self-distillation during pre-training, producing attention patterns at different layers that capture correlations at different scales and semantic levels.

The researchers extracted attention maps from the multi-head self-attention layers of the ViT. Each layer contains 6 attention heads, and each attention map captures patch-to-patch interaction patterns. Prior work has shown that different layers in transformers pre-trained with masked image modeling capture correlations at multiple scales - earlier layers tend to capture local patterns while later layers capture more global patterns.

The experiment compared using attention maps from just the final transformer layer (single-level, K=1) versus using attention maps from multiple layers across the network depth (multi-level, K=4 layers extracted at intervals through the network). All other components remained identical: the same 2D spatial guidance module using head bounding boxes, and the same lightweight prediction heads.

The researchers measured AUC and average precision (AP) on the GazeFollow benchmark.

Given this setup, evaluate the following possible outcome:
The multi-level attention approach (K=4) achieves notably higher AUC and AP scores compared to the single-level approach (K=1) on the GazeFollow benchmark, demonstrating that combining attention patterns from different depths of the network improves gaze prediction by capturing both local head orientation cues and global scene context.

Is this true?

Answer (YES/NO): YES